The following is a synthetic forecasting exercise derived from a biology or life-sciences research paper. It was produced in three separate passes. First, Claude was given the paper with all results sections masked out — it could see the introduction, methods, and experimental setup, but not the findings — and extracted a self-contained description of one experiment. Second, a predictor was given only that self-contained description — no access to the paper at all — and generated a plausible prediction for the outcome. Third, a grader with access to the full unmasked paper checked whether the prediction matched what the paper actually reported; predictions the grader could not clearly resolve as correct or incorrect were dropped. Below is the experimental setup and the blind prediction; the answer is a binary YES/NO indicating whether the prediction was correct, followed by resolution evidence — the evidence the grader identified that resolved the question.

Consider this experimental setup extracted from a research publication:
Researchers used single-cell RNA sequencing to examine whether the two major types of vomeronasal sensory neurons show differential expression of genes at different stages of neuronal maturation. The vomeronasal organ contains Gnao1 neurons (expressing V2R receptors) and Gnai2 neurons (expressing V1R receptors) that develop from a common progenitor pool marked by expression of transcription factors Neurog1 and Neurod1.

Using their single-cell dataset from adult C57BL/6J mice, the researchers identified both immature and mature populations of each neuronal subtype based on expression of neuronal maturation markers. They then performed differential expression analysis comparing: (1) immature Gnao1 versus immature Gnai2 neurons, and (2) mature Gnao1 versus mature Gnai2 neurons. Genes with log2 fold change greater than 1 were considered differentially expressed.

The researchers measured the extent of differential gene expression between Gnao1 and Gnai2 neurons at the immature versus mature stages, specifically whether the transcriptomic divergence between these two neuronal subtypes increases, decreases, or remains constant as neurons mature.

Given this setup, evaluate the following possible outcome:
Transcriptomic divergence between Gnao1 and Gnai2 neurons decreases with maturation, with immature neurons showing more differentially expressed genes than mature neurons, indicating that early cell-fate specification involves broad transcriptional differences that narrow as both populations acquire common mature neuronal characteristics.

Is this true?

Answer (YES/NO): NO